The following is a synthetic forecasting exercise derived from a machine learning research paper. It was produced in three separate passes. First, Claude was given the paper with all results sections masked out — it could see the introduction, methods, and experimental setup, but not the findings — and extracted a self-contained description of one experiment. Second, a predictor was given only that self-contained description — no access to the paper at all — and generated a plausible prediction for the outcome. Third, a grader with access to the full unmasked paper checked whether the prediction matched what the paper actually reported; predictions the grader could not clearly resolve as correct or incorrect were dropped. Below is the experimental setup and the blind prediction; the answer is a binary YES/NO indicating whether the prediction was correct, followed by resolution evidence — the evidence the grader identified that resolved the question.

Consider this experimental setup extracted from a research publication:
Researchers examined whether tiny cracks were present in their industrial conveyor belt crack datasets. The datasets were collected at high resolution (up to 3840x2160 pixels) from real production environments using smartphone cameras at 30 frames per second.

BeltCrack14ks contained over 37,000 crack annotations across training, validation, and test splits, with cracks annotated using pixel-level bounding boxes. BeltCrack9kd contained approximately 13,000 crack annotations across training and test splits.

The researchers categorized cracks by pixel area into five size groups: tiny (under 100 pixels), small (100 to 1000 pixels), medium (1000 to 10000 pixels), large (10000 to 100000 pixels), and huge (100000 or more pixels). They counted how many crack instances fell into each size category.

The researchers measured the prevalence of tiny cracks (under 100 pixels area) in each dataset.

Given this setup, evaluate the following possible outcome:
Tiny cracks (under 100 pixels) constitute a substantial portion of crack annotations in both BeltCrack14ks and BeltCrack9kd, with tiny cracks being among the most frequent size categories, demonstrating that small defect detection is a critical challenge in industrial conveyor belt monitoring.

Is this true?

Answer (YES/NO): NO